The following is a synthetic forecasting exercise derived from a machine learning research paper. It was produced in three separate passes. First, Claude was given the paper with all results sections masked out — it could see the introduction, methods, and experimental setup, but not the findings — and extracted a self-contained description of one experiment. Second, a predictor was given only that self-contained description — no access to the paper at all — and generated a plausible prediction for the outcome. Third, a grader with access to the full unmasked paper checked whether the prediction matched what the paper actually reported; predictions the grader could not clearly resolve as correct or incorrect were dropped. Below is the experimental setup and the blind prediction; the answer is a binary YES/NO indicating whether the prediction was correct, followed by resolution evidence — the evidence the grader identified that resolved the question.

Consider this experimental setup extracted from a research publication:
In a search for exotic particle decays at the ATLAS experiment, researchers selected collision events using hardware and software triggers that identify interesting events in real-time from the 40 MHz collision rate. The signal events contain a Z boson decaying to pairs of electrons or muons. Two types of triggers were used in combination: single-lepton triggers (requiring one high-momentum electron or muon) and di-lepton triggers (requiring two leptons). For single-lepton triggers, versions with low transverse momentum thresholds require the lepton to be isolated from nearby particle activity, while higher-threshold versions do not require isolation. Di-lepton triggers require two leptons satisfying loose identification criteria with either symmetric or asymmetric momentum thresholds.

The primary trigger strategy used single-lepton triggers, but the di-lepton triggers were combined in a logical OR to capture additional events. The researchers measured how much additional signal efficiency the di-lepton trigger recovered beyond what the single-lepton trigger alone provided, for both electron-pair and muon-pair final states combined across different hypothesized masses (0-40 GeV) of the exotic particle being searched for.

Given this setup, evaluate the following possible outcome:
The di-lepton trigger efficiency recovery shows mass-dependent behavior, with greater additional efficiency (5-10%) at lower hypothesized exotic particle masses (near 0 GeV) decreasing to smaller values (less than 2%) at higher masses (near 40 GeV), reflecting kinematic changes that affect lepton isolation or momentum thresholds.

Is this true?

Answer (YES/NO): NO